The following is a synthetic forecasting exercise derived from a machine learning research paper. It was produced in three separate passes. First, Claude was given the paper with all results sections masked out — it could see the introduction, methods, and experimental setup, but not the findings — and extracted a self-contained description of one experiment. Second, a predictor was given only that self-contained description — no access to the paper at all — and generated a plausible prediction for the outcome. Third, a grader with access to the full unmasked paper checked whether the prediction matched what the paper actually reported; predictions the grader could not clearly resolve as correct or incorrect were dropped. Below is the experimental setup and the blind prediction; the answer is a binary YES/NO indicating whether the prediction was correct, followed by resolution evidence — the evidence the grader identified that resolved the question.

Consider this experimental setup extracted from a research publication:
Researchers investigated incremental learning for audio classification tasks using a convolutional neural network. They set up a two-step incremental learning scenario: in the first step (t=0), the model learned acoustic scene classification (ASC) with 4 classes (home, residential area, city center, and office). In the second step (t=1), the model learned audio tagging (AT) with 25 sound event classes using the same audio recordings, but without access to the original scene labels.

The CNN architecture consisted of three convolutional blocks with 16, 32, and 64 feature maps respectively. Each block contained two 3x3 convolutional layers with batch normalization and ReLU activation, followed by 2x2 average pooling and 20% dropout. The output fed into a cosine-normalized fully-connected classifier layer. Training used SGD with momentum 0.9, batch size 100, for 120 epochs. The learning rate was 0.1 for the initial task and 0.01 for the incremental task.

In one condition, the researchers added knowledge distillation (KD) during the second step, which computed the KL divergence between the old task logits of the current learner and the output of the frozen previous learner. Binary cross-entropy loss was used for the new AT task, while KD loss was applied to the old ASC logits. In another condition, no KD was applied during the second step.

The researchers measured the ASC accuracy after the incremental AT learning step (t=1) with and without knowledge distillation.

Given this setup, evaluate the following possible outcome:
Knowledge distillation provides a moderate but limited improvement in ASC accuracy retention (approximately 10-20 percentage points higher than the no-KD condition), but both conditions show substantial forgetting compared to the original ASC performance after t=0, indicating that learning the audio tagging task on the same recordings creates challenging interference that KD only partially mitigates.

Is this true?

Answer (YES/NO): NO